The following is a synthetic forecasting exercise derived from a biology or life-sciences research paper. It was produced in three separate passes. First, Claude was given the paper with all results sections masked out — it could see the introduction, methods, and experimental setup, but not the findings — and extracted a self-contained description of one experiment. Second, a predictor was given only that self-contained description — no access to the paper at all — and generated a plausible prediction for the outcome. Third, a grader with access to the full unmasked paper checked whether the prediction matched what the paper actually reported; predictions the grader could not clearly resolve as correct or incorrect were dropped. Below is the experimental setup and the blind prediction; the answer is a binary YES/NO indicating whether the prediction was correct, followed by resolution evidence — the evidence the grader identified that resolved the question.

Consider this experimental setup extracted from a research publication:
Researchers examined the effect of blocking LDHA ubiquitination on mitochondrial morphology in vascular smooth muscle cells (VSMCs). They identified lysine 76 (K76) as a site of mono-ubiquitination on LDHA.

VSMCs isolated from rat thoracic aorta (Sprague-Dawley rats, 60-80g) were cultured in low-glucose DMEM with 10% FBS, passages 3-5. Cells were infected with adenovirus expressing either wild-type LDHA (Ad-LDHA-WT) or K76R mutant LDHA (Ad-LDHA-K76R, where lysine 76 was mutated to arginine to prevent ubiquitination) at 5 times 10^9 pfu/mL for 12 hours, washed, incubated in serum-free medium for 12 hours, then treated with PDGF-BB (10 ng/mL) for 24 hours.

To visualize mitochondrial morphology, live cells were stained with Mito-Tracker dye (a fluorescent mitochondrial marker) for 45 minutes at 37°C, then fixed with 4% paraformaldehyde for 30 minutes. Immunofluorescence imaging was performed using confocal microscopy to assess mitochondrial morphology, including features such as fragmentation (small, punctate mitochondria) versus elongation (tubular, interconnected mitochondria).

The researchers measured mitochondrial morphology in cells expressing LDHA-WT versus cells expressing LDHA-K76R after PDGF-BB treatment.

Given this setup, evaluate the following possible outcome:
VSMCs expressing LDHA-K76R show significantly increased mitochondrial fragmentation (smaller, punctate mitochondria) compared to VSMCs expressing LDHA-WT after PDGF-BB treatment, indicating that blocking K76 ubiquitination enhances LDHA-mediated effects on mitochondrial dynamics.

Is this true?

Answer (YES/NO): NO